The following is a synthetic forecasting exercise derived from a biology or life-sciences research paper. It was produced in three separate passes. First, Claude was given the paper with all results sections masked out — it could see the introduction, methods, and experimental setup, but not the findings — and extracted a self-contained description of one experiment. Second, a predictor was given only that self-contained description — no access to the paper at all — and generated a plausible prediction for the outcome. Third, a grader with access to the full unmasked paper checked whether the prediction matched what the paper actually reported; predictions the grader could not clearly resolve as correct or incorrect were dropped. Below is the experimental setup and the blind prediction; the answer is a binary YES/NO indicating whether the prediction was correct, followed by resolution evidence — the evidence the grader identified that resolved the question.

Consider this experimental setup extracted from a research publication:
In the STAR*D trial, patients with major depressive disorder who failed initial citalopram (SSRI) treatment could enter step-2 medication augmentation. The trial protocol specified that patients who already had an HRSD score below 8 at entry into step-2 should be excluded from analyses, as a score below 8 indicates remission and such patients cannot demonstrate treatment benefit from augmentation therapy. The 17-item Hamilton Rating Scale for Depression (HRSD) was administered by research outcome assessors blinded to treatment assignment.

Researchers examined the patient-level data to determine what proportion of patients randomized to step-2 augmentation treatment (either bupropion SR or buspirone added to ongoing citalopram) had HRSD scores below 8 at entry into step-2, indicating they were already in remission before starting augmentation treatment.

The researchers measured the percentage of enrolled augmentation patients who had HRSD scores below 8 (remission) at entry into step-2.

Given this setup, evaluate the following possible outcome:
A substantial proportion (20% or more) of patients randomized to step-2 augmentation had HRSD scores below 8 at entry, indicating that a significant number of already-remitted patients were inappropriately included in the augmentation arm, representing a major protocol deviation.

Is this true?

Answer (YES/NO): NO